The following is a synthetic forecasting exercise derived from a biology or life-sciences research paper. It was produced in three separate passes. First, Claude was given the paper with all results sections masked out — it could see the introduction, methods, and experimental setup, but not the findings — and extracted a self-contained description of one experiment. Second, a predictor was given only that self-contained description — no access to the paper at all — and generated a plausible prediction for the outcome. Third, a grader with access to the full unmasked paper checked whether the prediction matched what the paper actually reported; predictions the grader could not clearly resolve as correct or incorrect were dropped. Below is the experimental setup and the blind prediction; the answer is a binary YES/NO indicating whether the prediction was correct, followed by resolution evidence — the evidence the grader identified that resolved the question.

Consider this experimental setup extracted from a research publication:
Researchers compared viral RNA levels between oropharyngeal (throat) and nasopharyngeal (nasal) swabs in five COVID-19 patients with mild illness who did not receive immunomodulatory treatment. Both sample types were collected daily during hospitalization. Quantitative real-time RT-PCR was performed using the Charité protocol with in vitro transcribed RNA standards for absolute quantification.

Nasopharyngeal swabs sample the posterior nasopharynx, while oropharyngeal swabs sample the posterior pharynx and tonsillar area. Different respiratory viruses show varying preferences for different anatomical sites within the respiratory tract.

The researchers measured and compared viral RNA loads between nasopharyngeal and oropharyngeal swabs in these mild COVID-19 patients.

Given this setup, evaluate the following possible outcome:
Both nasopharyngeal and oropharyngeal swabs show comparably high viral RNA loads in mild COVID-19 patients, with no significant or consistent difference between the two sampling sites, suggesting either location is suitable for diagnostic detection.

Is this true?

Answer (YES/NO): NO